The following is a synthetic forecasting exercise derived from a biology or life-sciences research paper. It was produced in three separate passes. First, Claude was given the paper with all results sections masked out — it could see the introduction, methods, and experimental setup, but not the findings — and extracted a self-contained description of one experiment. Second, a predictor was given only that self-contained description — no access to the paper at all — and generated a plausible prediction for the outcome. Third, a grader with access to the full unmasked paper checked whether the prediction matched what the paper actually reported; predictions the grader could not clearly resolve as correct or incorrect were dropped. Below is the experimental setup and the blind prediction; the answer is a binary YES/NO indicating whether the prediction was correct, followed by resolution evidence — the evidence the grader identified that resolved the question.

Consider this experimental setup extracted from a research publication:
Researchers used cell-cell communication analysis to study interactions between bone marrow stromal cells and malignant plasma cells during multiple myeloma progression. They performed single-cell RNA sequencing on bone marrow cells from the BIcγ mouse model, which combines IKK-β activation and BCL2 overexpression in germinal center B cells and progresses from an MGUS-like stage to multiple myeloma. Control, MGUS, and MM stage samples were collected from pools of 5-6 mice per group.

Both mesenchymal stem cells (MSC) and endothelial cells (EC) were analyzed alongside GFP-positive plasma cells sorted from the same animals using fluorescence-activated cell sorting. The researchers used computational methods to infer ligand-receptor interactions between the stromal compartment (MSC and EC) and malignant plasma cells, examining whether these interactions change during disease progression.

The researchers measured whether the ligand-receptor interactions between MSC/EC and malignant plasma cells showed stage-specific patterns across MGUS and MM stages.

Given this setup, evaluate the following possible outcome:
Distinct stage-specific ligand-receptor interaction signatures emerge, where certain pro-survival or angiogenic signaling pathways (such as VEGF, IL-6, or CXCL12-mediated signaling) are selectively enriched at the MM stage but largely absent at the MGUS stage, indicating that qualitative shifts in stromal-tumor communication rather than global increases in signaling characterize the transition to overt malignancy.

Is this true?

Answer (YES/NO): NO